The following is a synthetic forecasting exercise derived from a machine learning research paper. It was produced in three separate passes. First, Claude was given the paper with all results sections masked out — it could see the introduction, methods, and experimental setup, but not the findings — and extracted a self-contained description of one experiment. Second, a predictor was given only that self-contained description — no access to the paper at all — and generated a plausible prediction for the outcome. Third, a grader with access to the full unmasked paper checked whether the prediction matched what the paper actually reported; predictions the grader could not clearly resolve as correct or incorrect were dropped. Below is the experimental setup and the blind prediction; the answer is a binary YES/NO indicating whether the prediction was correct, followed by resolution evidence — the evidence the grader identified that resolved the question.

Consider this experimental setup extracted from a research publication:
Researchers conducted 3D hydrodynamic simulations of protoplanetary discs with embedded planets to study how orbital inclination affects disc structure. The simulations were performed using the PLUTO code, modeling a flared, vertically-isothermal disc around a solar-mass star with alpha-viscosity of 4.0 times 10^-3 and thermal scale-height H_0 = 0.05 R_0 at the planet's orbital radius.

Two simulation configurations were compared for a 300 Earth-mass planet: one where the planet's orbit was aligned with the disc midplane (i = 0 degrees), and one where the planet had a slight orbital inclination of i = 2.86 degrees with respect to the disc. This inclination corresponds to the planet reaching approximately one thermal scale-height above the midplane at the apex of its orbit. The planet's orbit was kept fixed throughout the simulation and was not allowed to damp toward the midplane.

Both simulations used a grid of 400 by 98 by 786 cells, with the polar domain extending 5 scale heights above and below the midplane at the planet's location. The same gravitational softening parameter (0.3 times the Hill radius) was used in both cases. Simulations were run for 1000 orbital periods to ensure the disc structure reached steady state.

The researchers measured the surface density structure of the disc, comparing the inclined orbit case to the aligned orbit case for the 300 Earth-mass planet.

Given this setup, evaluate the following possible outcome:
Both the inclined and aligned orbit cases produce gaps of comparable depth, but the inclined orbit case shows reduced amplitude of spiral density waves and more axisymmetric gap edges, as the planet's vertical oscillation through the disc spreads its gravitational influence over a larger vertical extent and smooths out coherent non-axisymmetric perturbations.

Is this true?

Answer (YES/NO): NO